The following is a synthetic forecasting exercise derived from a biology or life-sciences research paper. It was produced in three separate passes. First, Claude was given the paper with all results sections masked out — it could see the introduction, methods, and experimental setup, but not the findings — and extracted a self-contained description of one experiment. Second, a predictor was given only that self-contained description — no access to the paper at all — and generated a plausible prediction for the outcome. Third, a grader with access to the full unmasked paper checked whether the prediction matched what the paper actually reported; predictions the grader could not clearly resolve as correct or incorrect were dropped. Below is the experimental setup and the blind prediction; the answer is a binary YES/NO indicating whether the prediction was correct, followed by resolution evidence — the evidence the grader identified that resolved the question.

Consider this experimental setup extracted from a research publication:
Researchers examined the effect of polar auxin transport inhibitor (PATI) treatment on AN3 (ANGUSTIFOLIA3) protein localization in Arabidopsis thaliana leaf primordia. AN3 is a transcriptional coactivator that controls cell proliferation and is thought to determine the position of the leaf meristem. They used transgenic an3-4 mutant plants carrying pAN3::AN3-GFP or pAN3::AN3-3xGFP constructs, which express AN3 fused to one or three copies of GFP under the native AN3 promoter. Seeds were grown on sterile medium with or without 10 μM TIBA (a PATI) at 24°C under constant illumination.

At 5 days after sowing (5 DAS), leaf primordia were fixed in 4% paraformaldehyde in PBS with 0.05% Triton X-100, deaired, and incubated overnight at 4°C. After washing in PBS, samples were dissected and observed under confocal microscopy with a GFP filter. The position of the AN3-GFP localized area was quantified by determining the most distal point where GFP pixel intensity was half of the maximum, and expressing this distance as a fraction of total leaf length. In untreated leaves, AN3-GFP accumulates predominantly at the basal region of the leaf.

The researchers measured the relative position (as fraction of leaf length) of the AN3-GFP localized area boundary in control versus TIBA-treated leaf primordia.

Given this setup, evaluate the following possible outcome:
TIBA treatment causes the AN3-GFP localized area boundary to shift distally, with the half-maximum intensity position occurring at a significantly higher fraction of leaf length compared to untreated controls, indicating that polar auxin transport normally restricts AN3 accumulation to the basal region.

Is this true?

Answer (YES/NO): NO